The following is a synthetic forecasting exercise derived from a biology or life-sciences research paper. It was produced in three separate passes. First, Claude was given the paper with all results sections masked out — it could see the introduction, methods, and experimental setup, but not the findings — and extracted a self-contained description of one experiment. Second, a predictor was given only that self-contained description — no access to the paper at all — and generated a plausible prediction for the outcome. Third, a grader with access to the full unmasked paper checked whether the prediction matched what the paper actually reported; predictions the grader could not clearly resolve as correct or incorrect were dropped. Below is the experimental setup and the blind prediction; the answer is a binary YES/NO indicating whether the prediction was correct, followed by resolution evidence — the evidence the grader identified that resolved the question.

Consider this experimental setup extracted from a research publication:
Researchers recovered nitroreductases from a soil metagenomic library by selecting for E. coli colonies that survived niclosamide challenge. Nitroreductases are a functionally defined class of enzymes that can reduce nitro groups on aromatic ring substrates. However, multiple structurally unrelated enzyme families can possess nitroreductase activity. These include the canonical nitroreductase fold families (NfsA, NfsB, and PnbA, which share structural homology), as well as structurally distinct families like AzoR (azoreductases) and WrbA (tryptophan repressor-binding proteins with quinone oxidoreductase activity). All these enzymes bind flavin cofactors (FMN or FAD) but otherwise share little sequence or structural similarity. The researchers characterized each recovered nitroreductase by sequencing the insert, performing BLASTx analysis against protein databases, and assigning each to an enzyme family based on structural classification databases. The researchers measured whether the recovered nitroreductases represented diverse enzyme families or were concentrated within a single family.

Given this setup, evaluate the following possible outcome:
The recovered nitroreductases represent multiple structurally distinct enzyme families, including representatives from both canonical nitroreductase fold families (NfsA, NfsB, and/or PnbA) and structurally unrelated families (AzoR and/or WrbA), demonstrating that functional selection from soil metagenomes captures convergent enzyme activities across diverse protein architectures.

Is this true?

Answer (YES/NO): YES